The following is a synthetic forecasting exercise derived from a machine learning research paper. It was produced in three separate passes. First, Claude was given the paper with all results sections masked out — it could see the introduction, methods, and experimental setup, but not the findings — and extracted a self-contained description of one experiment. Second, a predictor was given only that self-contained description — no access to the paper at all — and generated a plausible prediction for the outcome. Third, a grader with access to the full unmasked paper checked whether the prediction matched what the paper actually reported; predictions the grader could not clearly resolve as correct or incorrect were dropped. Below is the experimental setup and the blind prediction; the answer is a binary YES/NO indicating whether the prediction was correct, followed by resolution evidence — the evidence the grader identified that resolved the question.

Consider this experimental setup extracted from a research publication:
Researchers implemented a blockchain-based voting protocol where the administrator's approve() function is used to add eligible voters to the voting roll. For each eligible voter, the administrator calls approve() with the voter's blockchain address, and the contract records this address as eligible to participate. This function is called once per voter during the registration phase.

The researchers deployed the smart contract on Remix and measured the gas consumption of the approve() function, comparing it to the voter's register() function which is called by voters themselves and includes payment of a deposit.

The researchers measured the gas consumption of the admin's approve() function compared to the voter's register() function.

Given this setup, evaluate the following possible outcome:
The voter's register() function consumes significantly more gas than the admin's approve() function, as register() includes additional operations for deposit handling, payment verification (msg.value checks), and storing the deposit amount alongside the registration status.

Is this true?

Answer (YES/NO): YES